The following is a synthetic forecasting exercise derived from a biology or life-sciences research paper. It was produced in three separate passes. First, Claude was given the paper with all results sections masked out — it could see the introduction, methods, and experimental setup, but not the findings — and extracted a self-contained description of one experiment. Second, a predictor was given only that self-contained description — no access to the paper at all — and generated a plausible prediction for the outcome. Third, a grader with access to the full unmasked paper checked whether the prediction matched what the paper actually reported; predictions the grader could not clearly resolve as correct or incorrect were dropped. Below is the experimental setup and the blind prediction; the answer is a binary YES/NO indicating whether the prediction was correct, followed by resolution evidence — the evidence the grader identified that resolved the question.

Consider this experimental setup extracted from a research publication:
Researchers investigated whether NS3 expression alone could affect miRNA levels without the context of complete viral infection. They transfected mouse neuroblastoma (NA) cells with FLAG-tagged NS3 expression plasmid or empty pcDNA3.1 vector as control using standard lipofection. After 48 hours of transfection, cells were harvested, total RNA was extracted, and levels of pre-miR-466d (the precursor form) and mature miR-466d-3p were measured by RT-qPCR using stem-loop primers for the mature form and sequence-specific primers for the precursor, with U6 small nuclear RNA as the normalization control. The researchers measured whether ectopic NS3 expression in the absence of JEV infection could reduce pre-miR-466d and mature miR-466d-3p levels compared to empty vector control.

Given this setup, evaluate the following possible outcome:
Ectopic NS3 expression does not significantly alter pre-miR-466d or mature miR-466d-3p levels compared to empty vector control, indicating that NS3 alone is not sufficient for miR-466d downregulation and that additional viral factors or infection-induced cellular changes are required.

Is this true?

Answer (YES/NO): NO